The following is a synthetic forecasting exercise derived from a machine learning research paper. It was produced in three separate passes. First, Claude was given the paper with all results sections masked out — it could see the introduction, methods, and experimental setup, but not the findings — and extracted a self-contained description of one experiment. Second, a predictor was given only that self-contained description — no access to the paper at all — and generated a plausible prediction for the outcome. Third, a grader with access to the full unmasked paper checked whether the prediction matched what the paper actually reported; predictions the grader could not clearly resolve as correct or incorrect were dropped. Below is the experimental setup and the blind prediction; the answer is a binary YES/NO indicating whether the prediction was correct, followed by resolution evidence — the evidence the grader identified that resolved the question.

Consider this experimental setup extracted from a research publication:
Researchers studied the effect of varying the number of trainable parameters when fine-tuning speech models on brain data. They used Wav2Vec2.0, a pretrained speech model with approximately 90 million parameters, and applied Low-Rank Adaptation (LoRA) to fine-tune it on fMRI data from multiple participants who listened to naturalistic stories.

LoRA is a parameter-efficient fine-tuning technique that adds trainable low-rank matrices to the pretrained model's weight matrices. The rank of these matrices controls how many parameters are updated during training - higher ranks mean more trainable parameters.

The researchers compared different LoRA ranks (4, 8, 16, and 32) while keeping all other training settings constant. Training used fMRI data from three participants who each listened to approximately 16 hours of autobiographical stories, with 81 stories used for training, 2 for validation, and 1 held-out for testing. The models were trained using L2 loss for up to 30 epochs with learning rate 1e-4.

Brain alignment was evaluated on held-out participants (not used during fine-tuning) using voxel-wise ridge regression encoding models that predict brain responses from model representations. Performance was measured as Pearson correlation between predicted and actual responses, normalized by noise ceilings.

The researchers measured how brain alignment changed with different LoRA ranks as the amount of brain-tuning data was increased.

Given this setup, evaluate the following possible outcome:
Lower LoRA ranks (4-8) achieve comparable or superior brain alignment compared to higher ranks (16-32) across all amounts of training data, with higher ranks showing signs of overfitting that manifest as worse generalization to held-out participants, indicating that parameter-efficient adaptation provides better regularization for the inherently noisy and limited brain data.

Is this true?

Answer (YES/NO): NO